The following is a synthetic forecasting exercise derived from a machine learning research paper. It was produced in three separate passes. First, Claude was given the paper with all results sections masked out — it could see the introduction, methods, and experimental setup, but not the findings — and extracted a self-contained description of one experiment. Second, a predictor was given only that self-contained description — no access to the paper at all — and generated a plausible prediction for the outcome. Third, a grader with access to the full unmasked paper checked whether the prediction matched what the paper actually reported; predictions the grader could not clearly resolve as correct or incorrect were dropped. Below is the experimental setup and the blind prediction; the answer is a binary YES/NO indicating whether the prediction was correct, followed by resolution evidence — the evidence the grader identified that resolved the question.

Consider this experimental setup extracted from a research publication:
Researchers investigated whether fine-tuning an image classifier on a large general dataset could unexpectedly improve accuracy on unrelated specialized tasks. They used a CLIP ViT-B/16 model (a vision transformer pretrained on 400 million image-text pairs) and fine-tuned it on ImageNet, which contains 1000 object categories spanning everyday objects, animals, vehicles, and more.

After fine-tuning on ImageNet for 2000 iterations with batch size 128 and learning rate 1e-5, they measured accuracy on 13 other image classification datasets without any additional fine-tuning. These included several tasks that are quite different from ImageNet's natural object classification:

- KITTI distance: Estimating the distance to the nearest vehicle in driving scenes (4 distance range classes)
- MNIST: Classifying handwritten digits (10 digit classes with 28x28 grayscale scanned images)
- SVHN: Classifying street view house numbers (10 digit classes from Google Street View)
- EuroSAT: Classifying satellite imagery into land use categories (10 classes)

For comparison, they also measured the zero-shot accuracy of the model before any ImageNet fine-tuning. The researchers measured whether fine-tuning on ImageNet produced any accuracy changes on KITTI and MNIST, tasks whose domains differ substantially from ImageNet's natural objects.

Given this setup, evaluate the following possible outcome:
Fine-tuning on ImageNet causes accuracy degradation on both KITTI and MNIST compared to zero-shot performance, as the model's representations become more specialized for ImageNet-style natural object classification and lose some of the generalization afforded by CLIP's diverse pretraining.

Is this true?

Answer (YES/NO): NO